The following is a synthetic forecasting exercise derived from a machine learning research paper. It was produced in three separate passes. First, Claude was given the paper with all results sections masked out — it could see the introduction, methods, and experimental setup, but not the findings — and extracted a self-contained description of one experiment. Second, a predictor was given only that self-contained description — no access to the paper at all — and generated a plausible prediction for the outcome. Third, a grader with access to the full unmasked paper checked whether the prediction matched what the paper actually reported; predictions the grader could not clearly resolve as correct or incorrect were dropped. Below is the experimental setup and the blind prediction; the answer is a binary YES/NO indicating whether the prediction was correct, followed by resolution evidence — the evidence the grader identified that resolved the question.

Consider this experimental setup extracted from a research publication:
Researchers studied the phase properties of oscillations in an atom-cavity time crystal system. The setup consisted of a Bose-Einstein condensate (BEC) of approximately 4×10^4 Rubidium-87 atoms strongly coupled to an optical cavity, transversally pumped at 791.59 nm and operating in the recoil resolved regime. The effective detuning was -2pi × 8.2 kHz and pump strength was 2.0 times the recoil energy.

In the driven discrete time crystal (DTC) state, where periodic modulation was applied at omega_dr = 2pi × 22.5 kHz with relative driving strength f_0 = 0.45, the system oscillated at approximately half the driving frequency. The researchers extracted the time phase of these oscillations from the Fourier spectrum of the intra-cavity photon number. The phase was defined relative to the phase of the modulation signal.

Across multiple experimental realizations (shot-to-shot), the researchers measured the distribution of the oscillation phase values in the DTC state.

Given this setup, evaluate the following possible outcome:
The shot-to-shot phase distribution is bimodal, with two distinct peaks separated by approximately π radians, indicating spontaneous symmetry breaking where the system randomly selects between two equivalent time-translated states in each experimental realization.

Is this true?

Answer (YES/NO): YES